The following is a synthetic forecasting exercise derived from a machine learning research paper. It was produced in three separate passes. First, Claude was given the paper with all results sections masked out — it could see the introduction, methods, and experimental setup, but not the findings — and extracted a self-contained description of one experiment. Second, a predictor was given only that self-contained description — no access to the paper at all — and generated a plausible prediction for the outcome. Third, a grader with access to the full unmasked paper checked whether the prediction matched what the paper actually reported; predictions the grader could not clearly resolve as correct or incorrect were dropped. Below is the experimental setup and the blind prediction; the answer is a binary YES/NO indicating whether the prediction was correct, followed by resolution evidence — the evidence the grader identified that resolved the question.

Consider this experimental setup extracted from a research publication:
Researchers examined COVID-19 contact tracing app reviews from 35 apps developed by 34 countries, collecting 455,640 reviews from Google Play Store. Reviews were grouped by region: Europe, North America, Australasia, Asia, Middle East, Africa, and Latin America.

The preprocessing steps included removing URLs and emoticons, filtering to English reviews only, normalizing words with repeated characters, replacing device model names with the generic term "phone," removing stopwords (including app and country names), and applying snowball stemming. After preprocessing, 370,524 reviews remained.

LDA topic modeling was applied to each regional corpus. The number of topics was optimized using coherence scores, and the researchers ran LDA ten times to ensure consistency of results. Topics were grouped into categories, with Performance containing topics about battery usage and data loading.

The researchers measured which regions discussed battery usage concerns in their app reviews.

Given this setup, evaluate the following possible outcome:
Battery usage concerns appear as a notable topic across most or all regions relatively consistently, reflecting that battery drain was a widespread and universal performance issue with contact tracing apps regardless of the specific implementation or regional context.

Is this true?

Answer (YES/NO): NO